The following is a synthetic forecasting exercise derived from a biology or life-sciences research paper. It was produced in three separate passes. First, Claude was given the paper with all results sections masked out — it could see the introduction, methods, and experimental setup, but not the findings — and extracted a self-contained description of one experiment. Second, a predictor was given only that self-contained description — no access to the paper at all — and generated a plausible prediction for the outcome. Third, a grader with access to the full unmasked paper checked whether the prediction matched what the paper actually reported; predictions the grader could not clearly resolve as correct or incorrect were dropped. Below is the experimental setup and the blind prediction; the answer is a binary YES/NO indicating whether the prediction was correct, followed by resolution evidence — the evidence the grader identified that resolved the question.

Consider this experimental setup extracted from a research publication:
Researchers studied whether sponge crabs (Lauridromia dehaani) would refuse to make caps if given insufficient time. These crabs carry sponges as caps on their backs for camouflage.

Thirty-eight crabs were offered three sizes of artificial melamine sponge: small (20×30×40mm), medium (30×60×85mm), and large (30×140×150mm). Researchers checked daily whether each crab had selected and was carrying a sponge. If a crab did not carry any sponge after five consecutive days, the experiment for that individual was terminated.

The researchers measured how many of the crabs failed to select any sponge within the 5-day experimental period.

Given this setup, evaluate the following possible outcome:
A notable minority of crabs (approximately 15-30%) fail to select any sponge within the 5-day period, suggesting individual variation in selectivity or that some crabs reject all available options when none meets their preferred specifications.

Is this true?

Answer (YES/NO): NO